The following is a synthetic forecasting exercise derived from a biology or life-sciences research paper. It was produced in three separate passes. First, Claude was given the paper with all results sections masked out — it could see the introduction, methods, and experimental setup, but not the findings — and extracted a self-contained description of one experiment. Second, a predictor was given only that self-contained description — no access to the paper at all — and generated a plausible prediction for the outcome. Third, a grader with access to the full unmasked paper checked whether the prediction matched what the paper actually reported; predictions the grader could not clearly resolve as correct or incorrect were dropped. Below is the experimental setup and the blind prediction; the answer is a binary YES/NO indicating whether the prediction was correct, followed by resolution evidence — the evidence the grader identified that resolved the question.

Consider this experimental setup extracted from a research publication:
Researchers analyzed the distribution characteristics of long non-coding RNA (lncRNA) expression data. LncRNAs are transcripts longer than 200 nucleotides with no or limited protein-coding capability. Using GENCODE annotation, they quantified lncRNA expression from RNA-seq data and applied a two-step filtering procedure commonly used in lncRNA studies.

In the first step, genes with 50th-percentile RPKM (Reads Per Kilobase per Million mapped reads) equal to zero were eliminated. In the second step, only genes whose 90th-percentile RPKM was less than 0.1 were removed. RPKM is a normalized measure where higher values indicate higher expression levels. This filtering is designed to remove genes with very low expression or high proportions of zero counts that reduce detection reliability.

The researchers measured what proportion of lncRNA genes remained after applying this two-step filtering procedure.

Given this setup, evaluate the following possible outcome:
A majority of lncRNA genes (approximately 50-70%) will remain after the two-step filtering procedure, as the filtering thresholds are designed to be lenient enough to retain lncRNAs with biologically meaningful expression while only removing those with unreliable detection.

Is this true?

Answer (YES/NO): NO